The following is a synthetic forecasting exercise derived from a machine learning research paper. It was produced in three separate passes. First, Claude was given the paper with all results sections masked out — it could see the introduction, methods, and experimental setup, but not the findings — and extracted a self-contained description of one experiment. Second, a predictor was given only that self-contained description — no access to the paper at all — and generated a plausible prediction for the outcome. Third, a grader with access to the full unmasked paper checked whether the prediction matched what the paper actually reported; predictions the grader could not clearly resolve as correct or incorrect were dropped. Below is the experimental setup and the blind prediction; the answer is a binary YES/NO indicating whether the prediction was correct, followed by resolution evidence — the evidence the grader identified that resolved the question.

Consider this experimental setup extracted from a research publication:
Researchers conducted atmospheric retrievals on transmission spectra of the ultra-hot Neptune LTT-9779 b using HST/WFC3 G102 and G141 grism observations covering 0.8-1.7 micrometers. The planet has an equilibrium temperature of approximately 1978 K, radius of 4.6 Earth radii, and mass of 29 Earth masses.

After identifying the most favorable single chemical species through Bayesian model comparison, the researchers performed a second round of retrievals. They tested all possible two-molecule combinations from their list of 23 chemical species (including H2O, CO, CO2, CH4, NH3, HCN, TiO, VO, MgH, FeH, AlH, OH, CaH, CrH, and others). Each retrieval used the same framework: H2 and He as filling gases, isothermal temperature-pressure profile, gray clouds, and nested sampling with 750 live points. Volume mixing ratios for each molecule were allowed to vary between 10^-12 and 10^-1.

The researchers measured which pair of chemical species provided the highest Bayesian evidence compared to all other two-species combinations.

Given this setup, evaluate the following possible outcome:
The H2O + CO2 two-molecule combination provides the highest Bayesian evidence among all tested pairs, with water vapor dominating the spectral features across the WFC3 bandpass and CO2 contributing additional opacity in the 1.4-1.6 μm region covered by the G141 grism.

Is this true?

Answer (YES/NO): NO